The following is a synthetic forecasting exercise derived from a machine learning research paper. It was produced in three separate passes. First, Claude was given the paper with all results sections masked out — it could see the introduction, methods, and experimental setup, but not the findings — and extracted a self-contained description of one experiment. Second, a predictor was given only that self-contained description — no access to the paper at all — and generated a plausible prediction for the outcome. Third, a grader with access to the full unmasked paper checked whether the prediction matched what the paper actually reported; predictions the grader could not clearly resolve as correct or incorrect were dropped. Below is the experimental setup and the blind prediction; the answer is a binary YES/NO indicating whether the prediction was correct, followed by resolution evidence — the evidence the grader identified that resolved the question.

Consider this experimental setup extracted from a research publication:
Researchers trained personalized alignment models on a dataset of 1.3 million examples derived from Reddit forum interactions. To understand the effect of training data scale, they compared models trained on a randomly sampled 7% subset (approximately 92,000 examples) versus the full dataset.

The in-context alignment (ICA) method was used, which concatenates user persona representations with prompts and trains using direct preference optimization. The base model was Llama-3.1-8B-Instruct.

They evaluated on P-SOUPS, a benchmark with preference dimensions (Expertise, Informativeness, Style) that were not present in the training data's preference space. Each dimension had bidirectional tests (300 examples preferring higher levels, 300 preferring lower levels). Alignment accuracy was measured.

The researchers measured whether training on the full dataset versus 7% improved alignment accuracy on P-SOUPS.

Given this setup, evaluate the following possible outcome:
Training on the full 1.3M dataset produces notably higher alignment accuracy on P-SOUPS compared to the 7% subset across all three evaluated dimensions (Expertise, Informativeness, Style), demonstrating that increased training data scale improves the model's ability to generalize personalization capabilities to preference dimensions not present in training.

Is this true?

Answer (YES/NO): NO